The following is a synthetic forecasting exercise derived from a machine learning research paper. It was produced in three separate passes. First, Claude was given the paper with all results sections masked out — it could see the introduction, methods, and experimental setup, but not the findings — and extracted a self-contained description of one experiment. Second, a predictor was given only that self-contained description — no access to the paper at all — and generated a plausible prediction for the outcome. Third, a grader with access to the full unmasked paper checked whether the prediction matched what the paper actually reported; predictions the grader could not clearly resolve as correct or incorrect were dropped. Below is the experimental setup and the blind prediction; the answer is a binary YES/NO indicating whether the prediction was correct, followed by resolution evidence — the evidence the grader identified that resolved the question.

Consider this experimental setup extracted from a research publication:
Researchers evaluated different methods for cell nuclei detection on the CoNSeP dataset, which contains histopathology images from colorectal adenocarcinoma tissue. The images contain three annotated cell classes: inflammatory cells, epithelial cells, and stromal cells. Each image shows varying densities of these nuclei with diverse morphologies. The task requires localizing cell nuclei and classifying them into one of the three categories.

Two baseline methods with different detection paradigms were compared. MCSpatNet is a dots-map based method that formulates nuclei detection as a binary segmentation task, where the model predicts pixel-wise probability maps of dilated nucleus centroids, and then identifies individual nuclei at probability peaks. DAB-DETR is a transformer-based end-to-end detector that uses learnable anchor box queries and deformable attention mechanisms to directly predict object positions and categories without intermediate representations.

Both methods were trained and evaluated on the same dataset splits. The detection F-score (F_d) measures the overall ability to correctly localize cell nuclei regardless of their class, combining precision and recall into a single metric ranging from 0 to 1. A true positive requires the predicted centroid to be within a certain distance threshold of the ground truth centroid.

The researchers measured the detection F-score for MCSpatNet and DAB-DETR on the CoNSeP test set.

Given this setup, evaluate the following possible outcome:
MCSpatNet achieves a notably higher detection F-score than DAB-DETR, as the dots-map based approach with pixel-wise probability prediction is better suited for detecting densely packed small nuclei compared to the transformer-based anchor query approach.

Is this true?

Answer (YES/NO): YES